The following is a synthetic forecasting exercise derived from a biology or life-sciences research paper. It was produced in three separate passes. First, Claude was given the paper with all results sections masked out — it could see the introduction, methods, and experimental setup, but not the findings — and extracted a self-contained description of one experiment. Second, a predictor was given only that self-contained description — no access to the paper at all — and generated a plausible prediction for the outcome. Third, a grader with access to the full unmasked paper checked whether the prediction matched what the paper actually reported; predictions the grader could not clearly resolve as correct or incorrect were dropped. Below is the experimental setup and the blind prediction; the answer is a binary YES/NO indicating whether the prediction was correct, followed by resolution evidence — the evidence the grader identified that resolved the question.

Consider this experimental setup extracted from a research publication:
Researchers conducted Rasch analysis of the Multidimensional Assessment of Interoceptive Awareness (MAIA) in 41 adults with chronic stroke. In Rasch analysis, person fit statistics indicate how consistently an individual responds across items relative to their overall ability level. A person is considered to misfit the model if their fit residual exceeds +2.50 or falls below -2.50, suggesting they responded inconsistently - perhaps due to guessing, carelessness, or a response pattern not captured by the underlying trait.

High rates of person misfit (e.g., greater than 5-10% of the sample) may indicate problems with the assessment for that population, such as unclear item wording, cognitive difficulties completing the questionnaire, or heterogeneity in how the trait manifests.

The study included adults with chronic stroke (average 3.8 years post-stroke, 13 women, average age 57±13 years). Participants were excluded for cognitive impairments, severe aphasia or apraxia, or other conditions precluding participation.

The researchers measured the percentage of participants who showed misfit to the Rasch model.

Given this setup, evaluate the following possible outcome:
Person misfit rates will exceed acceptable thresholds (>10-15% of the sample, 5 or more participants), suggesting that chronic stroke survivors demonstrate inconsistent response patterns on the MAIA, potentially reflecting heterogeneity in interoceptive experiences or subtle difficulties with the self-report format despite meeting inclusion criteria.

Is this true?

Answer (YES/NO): NO